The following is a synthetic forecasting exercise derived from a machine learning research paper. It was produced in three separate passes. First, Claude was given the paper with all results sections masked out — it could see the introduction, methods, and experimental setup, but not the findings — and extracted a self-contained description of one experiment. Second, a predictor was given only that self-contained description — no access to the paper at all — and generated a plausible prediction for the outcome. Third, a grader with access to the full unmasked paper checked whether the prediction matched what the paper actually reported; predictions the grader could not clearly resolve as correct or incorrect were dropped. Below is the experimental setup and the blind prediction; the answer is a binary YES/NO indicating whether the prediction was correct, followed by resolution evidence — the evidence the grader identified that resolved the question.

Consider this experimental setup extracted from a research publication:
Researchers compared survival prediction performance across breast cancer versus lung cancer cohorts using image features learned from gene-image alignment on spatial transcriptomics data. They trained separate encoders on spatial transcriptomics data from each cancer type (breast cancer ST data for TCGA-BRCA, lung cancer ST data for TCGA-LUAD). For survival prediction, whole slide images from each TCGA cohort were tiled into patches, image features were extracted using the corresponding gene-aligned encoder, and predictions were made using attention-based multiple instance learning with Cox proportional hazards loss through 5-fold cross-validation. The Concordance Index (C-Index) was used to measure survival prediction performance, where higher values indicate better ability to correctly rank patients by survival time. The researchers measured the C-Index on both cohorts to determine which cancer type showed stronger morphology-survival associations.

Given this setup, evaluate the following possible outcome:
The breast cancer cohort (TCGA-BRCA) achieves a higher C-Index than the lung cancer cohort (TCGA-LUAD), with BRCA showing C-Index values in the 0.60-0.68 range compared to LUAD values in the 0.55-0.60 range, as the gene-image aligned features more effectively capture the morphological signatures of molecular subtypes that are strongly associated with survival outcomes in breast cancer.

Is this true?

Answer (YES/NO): NO